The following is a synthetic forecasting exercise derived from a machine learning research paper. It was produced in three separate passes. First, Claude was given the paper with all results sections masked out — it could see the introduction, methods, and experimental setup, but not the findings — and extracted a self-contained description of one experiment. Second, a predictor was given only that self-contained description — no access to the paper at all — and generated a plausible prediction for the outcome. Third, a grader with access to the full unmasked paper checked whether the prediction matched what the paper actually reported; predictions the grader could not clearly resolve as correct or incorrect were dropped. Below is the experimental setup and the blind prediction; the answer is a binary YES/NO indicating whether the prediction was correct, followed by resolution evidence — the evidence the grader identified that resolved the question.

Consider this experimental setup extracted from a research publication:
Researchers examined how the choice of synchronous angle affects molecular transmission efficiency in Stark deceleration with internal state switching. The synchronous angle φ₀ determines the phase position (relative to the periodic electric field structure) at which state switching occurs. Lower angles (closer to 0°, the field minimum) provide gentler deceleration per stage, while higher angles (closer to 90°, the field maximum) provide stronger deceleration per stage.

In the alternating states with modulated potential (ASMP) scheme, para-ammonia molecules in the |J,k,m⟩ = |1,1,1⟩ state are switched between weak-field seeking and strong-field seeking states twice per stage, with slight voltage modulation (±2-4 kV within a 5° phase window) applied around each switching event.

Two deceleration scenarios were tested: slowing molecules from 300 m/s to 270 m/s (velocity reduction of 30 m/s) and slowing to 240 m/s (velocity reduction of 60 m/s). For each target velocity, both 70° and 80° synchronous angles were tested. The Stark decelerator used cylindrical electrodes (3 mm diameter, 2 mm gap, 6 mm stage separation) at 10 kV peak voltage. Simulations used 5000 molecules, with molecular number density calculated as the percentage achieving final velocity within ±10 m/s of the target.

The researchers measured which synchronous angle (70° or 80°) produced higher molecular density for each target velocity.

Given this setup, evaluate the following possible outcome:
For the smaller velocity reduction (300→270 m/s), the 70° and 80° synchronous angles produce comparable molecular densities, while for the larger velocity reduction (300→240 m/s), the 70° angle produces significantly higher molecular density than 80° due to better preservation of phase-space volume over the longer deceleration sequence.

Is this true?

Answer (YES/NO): NO